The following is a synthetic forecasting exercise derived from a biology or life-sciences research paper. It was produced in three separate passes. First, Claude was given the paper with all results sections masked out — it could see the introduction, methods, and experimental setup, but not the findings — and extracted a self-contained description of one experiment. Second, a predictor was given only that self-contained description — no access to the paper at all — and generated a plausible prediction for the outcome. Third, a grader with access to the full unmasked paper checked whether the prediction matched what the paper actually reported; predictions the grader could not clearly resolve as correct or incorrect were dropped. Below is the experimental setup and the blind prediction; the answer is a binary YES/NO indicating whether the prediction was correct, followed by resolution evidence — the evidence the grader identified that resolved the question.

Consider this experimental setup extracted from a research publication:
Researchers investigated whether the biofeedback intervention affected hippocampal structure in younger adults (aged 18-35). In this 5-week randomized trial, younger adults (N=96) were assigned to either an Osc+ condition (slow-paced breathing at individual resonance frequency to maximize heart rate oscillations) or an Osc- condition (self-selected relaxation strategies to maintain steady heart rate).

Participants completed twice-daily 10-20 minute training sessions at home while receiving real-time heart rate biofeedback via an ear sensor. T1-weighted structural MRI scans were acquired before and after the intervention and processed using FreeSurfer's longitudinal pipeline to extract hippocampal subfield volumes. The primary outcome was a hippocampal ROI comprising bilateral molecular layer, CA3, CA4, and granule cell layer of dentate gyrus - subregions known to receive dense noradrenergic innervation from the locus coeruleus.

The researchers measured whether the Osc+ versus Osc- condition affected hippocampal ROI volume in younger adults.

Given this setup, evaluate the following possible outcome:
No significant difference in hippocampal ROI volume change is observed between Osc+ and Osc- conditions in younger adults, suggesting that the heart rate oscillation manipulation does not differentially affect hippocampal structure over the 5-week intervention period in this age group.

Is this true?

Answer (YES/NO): YES